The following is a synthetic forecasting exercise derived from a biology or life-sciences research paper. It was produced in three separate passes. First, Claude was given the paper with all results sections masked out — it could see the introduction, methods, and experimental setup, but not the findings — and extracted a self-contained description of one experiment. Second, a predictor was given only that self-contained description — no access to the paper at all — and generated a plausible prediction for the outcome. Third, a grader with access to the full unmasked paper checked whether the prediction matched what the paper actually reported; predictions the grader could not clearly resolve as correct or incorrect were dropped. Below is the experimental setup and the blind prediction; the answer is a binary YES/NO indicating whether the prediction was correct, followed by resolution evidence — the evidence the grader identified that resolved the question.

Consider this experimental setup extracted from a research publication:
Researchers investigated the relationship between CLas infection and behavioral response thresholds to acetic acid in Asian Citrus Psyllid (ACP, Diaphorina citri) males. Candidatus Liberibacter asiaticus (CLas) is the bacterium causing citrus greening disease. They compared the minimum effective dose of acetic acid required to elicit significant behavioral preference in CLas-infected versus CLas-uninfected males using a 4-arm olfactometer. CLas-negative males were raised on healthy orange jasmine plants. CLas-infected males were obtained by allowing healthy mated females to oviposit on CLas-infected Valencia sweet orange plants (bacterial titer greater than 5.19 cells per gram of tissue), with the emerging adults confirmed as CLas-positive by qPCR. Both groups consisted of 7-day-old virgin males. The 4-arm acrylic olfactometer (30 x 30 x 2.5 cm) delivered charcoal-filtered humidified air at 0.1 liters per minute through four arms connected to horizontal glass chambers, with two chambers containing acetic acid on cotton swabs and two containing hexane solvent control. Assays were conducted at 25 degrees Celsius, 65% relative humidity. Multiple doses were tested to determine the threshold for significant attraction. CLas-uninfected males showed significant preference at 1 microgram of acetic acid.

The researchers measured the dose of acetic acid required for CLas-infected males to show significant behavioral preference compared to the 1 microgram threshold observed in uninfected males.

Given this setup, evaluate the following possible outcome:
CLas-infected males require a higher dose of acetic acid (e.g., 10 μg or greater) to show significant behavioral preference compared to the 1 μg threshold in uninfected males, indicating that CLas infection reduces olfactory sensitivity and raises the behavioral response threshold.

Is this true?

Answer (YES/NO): YES